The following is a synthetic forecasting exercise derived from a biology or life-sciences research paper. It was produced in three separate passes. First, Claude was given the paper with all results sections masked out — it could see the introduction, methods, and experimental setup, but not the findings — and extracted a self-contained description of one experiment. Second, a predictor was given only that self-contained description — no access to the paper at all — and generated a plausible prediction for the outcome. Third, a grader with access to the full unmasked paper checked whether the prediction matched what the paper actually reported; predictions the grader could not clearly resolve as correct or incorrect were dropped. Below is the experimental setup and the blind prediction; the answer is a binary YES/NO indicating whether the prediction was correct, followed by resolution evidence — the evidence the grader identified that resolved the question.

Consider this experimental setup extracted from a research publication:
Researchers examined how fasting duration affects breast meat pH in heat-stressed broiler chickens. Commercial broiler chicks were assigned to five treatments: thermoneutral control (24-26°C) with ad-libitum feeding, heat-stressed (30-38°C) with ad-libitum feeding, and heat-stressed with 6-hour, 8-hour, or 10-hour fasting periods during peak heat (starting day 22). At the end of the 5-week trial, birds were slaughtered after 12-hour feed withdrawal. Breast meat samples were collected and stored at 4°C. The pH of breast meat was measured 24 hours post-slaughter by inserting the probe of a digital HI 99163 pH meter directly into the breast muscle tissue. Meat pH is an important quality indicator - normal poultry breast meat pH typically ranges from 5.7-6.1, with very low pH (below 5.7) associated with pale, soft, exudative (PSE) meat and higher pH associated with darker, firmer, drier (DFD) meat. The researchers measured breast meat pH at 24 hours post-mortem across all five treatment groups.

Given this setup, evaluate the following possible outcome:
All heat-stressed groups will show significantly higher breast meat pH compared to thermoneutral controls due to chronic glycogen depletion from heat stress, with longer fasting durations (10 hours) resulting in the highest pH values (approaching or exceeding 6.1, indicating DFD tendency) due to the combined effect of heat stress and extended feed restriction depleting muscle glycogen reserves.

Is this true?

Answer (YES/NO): NO